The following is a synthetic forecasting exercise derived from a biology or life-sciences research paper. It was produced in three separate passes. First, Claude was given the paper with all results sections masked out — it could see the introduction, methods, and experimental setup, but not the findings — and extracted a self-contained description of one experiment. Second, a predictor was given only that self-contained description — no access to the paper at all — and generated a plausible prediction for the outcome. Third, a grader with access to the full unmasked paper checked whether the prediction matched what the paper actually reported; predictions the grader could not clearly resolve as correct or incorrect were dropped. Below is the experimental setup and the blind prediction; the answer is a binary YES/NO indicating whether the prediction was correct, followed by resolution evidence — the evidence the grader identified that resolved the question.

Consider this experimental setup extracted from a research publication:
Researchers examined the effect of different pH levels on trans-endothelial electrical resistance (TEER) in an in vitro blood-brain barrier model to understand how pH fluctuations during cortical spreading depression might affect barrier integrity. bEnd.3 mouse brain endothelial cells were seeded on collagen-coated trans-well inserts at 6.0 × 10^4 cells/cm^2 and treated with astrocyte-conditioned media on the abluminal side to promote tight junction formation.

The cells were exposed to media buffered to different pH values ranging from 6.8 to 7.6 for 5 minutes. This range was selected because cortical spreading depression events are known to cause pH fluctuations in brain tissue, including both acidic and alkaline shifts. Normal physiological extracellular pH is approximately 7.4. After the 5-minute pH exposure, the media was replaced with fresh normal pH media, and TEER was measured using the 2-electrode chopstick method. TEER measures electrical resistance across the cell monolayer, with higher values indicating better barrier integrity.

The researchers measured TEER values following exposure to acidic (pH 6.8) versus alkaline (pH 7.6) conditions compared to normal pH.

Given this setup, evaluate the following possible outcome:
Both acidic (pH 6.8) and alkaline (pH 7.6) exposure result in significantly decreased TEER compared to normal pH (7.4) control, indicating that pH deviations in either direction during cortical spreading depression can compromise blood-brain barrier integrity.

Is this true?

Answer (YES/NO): YES